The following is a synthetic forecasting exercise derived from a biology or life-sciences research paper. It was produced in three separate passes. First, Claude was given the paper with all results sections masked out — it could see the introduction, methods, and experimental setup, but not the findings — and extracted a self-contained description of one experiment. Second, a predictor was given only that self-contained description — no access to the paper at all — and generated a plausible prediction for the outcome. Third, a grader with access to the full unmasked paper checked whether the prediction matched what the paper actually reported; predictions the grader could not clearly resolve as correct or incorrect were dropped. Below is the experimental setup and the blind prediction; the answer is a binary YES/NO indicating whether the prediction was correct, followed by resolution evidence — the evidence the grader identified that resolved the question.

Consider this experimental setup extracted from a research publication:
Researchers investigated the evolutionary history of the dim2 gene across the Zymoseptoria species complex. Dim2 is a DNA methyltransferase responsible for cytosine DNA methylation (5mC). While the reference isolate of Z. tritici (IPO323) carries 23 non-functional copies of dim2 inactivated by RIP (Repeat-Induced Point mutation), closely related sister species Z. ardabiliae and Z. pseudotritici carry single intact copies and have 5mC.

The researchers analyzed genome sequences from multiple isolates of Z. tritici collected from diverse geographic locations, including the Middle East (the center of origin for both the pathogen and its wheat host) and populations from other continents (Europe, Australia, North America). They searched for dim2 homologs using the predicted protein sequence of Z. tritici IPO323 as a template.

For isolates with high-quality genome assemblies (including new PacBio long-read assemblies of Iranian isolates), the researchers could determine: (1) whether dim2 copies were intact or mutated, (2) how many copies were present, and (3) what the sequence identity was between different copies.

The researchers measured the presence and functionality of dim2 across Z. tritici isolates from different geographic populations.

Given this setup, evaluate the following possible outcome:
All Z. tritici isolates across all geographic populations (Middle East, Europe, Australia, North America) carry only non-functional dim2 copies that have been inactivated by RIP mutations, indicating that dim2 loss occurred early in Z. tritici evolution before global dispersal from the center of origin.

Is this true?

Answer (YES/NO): NO